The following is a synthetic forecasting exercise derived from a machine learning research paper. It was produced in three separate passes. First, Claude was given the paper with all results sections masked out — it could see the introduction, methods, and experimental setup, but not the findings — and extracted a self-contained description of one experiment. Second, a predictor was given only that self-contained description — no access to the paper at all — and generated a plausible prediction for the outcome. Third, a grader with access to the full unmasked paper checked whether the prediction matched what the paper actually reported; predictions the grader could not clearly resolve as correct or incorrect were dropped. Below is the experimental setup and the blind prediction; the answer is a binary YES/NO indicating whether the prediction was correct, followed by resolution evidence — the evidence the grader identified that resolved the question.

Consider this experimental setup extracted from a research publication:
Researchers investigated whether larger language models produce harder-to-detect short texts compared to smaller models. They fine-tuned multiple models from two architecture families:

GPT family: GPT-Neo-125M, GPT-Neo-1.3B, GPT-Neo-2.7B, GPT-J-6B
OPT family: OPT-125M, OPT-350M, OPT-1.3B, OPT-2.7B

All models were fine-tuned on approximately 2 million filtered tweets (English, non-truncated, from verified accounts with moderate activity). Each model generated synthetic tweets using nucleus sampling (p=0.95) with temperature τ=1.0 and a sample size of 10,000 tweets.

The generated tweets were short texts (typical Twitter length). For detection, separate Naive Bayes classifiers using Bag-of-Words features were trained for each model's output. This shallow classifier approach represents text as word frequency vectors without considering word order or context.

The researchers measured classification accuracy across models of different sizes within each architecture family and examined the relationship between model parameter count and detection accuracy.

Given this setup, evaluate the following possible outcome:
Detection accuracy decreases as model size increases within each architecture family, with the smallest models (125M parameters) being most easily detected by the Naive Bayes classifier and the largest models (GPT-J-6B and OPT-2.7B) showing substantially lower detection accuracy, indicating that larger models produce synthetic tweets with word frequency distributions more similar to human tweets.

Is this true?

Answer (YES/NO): NO